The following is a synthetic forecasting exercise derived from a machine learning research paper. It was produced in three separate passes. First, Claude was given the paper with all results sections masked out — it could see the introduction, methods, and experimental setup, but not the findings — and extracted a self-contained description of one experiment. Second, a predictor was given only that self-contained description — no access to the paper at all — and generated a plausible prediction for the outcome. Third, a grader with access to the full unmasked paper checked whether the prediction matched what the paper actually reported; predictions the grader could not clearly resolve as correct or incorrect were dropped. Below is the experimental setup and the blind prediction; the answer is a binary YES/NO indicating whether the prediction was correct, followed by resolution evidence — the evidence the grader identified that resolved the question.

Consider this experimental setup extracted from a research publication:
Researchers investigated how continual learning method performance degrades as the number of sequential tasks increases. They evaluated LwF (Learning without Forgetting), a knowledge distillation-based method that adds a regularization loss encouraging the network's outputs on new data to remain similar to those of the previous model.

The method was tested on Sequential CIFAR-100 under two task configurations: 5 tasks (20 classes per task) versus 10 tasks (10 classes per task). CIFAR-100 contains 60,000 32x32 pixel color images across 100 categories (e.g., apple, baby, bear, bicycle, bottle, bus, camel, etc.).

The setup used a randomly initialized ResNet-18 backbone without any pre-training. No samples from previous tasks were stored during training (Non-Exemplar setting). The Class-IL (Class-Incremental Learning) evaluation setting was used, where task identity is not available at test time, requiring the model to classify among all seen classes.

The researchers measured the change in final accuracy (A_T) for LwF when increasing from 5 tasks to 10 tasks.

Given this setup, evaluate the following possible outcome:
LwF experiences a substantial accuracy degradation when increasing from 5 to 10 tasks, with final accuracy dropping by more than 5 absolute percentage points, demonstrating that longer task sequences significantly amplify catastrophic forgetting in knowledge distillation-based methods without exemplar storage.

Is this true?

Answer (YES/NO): YES